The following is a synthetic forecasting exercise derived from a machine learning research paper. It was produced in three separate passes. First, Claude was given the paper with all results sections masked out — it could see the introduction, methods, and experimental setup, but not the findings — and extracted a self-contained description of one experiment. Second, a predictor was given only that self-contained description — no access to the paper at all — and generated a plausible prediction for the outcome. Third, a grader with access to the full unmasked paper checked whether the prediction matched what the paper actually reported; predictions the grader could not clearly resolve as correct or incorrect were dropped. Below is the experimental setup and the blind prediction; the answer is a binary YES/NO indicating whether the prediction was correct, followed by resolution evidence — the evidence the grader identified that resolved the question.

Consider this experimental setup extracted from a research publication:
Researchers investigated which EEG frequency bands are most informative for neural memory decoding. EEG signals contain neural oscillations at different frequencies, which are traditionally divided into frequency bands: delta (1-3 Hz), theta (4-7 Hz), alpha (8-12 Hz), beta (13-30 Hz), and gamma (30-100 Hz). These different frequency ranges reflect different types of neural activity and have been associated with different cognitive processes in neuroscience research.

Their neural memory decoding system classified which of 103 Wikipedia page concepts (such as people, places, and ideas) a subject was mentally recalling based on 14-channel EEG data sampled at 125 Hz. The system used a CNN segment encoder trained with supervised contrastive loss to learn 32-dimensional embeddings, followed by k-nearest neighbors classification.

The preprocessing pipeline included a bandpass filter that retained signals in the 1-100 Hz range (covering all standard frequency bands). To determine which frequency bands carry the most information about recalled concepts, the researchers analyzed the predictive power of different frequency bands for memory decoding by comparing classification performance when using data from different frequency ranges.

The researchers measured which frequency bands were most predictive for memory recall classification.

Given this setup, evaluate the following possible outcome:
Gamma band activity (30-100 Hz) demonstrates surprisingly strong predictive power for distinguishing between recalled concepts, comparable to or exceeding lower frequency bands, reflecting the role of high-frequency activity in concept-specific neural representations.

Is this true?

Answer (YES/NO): YES